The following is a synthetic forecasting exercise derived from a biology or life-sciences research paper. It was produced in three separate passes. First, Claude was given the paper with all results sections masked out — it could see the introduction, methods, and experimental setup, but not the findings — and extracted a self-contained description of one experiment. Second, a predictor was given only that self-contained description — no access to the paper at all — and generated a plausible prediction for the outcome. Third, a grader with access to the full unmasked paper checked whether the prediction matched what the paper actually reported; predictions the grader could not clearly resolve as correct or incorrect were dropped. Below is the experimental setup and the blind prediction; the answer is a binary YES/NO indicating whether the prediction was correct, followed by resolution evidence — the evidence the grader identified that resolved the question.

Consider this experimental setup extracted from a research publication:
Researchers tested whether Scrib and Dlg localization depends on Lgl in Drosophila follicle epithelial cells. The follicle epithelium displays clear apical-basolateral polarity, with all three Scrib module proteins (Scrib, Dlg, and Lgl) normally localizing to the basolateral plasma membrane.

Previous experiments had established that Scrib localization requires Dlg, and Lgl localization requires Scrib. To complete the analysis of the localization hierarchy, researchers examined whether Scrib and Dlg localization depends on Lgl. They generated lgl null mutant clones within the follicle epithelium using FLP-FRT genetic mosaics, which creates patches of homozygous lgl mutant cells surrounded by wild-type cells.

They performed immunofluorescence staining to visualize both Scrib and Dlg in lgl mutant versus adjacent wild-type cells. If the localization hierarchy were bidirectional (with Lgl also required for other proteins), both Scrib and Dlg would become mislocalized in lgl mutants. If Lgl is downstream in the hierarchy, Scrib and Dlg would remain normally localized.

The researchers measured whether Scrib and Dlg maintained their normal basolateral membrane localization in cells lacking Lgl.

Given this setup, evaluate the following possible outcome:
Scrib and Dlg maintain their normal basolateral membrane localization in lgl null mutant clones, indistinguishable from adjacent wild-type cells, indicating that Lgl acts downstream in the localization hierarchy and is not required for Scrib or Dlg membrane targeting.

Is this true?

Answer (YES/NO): YES